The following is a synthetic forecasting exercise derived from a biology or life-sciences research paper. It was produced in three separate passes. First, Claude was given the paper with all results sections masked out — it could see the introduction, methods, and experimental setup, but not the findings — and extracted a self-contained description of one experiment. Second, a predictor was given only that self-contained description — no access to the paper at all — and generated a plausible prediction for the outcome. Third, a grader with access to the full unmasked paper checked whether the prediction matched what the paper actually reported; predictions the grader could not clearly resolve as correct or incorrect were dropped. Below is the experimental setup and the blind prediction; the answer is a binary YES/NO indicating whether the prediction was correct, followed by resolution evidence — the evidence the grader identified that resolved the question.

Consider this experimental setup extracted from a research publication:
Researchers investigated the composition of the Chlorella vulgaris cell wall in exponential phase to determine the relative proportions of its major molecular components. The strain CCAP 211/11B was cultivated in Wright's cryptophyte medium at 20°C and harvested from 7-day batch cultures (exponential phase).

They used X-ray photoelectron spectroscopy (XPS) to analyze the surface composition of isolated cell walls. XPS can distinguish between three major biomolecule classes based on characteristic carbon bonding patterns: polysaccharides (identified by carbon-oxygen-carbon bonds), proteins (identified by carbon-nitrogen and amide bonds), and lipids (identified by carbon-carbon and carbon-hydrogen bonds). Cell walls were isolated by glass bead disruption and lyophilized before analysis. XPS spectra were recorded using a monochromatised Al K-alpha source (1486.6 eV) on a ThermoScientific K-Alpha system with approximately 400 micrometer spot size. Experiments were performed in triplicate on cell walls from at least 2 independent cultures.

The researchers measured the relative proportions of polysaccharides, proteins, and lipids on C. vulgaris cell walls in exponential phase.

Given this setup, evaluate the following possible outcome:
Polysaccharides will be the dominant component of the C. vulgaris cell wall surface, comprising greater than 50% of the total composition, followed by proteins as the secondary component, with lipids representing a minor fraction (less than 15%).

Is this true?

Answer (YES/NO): NO